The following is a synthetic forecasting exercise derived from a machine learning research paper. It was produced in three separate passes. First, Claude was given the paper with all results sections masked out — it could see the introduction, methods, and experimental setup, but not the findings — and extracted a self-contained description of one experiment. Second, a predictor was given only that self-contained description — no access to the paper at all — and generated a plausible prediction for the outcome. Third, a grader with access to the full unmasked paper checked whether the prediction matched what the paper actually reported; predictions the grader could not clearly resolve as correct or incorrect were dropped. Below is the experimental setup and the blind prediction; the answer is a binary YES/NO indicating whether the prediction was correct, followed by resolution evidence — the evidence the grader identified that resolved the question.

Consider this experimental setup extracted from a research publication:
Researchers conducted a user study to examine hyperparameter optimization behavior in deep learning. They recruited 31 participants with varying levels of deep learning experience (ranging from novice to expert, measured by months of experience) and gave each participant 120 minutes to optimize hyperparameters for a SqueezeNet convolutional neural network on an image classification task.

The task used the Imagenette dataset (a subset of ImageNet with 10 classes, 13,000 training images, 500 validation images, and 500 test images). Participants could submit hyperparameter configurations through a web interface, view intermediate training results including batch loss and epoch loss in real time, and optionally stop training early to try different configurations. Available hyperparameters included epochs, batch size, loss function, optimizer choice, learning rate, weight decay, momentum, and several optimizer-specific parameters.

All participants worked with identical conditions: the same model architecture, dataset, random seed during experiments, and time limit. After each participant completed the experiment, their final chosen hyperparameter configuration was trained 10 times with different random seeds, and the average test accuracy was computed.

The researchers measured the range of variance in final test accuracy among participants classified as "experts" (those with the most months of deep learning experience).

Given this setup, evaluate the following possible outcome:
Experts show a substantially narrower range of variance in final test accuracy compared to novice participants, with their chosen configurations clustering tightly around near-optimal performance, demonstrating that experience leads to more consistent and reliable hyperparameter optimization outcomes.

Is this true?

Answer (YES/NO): NO